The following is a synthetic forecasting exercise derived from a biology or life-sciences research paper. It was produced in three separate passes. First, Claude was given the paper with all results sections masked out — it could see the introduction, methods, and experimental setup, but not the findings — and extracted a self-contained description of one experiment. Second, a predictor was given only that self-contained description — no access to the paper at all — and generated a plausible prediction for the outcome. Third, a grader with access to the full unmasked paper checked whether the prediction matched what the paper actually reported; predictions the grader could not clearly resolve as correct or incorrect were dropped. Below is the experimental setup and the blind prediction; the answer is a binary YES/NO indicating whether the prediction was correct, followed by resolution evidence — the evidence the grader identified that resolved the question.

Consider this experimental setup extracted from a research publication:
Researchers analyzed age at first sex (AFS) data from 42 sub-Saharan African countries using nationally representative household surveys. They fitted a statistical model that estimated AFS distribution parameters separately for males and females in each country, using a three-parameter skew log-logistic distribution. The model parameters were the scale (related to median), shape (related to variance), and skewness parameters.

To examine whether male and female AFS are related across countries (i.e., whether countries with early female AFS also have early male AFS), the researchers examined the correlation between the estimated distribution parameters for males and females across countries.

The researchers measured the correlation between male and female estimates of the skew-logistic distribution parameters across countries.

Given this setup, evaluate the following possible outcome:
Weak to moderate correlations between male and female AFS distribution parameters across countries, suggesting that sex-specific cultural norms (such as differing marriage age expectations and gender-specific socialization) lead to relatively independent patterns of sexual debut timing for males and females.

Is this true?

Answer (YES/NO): NO